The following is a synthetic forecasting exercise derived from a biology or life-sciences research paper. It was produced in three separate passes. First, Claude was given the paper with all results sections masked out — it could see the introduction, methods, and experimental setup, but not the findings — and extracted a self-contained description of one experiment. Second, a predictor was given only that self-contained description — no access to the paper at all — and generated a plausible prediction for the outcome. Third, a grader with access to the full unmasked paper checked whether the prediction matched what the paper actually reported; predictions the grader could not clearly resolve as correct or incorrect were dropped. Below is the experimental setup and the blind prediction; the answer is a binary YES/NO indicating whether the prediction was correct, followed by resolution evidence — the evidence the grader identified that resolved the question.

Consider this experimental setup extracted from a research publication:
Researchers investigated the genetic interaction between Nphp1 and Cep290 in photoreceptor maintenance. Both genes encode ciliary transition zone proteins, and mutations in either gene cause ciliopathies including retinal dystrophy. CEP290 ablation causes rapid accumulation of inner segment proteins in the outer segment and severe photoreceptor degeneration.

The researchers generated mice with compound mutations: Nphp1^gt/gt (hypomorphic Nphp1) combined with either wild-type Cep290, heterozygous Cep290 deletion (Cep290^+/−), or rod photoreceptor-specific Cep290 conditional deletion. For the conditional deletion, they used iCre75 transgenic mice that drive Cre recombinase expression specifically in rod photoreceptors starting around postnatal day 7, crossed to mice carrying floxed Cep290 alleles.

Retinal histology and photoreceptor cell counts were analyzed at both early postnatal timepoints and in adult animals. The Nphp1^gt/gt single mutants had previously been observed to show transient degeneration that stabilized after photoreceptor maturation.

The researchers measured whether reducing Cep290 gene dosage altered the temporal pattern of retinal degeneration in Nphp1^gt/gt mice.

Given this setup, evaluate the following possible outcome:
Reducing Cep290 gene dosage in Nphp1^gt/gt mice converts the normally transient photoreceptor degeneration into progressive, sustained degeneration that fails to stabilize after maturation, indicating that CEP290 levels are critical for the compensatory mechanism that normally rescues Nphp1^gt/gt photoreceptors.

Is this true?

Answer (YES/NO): YES